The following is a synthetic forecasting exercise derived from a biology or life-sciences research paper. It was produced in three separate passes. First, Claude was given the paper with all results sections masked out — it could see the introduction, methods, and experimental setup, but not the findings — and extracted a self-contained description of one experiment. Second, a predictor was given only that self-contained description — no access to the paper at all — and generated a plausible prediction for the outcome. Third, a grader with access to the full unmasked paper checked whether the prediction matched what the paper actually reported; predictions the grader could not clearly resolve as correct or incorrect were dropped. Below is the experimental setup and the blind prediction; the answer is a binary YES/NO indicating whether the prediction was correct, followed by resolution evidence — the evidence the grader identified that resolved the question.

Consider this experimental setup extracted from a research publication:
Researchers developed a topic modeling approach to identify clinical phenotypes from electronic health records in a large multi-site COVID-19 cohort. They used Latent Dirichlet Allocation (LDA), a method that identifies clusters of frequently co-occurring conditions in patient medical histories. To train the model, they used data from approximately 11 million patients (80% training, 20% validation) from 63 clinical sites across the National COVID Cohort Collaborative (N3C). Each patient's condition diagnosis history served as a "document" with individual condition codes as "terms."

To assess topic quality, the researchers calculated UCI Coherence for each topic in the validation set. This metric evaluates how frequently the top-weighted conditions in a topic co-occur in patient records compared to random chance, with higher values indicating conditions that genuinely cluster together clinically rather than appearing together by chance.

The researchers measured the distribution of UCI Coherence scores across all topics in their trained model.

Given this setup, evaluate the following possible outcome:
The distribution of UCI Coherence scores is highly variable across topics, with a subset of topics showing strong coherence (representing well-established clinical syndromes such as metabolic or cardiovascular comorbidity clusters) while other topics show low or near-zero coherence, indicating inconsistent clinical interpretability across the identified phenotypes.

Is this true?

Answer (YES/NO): NO